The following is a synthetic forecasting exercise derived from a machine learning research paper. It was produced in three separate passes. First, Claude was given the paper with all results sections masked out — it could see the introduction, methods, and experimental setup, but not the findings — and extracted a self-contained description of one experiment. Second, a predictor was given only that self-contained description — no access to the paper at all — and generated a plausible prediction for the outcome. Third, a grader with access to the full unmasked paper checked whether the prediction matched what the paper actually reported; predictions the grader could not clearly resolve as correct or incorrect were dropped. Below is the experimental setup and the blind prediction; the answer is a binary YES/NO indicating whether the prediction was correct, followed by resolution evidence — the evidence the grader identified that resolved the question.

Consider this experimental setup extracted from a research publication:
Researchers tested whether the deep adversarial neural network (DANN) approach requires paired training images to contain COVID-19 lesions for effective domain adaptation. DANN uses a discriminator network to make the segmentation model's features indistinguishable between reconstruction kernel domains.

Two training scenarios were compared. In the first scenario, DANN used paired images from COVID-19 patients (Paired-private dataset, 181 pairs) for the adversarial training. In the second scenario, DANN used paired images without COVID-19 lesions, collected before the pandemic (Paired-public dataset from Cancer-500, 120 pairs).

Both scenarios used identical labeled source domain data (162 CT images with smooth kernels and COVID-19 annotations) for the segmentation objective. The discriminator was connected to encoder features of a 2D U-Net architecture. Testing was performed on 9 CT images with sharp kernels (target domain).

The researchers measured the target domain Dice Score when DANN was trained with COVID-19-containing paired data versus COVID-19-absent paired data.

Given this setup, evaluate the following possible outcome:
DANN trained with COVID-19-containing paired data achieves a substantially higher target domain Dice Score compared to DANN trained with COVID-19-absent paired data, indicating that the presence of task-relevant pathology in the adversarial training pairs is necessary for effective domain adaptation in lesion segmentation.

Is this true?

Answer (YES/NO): NO